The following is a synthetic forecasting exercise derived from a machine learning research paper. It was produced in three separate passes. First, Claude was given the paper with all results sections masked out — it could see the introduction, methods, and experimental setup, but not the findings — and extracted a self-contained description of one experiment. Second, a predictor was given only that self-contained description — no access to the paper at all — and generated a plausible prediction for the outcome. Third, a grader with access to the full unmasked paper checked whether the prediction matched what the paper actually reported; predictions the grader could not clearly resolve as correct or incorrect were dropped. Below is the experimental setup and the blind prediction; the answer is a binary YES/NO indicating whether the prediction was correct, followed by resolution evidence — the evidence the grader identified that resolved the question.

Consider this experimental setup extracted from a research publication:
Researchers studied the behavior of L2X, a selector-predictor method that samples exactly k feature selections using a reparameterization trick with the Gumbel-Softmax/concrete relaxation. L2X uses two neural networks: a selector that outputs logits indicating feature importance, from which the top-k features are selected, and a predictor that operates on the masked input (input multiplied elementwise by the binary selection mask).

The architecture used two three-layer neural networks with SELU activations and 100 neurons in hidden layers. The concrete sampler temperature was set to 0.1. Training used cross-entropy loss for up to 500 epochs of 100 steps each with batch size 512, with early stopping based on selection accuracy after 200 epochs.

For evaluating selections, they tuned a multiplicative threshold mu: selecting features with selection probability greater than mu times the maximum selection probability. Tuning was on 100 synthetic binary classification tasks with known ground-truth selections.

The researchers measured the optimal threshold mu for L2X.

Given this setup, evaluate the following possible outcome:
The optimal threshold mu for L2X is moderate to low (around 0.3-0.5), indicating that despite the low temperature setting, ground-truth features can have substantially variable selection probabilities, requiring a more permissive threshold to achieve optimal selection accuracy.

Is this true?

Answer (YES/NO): NO